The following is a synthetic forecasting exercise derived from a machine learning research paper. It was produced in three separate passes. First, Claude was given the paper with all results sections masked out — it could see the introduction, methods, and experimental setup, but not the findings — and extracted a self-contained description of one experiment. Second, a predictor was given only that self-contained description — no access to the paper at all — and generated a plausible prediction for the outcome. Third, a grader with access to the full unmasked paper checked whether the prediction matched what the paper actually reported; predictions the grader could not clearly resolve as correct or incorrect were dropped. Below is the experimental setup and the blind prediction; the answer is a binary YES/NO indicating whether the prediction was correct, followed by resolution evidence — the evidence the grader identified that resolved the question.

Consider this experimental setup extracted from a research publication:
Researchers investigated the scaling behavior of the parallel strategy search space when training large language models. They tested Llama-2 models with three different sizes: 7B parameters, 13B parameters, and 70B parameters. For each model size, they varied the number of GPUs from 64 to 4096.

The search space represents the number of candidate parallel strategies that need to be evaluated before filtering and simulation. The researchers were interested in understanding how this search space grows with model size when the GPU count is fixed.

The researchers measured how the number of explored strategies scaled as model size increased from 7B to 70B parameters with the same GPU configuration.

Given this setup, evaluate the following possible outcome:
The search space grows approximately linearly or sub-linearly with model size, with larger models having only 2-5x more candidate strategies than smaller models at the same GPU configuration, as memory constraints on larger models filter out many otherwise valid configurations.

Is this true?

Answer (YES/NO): NO